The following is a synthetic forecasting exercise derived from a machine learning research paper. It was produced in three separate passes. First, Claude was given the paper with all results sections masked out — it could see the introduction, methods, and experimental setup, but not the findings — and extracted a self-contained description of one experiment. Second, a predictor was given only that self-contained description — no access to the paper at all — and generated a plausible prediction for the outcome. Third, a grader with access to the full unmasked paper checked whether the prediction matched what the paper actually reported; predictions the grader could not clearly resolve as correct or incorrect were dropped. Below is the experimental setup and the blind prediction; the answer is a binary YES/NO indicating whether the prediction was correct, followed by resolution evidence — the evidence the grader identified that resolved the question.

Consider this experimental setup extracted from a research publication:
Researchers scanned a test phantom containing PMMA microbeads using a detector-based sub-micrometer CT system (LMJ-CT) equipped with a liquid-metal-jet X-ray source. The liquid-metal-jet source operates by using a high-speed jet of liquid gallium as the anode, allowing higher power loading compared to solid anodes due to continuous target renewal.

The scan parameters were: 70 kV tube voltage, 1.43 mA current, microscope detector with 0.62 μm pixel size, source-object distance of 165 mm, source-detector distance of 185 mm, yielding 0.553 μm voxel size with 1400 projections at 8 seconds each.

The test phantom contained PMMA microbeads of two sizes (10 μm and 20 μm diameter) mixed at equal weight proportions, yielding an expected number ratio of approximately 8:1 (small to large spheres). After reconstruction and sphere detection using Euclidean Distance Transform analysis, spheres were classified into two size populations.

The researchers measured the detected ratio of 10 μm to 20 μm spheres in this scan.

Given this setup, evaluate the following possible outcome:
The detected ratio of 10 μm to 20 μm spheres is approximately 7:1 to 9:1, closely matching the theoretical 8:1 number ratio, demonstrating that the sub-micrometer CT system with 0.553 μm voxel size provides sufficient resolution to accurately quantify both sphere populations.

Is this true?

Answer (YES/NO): NO